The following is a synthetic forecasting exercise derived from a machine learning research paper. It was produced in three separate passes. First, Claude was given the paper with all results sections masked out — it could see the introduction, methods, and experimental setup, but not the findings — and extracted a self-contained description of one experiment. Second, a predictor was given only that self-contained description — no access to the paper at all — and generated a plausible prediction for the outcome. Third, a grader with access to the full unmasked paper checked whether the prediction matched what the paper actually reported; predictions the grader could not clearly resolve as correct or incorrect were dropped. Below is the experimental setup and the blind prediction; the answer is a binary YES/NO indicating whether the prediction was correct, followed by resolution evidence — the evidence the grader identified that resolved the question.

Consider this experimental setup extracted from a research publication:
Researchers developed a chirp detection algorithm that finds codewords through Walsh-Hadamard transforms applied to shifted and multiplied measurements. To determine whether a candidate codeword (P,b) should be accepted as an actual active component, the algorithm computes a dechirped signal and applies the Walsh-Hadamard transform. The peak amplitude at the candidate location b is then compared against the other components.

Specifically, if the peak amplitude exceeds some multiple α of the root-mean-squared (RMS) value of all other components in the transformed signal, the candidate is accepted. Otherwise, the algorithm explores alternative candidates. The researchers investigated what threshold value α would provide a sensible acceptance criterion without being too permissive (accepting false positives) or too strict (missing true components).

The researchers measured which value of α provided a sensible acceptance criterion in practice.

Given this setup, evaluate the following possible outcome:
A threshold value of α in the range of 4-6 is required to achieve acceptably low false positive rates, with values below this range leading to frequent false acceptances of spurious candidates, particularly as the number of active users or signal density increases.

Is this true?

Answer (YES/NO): NO